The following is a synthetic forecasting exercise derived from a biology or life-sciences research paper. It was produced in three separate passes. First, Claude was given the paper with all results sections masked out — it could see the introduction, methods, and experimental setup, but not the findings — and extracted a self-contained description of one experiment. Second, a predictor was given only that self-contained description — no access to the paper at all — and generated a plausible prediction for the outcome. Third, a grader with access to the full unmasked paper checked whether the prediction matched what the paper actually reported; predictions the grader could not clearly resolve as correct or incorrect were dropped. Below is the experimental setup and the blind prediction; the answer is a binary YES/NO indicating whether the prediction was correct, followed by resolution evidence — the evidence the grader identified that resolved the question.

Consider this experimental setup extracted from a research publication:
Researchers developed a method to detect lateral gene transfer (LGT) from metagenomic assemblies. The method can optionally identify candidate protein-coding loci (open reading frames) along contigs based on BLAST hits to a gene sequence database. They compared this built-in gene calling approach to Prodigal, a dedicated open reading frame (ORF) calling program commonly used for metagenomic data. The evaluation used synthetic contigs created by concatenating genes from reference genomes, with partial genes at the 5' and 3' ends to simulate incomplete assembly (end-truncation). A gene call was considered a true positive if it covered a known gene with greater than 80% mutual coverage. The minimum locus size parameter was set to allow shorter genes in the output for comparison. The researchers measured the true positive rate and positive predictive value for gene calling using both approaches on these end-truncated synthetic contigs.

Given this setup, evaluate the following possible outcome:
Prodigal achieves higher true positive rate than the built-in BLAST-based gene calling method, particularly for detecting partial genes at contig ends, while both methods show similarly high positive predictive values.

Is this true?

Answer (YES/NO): NO